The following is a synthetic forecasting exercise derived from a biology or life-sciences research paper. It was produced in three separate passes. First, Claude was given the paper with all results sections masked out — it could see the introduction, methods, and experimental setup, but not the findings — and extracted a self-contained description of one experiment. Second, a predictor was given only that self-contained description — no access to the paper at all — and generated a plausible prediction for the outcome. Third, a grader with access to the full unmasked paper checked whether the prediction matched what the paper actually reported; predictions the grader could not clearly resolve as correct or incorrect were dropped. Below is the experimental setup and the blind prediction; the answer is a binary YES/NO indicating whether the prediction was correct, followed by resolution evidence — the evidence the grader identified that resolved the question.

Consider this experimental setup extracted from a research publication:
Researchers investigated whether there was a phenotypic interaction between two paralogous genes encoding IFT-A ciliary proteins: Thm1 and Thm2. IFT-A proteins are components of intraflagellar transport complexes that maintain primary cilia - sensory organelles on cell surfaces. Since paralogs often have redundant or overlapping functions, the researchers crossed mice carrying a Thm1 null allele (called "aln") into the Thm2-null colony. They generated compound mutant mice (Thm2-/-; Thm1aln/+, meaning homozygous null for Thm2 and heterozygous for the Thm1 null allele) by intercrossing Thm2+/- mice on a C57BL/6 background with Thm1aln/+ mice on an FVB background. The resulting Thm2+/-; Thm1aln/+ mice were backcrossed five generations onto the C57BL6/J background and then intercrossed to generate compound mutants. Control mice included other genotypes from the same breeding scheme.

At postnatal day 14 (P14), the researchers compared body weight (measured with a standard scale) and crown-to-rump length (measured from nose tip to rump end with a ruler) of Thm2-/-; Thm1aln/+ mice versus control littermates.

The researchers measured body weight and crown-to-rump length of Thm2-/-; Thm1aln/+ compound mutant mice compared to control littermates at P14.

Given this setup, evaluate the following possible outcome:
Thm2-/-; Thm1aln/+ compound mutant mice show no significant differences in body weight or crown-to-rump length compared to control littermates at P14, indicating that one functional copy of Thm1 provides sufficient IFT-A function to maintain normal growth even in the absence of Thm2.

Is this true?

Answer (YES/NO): NO